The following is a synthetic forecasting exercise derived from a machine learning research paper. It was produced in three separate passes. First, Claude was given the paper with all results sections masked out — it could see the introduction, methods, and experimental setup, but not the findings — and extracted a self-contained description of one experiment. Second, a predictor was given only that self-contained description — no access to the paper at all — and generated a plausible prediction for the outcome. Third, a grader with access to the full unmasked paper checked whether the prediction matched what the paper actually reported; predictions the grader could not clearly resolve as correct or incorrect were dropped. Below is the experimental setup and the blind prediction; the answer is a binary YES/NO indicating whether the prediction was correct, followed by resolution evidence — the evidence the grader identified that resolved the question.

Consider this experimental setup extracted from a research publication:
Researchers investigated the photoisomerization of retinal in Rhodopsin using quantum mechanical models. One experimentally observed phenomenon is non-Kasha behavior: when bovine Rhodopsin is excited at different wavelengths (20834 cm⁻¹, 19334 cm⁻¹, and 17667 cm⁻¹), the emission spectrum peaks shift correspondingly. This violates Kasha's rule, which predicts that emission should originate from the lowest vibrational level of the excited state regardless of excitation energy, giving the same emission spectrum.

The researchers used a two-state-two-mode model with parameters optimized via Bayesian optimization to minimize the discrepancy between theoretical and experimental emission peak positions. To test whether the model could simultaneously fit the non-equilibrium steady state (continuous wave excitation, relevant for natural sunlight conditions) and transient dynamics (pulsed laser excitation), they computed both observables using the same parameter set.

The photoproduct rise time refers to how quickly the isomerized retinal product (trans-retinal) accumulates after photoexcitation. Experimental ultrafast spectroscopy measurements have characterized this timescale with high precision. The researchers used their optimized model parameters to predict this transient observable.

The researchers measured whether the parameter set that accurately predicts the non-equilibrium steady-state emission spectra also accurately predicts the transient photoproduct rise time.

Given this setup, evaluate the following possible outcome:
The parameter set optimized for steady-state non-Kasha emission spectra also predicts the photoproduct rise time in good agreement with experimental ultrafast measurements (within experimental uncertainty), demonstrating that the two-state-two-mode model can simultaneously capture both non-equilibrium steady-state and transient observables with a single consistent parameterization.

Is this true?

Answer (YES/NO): NO